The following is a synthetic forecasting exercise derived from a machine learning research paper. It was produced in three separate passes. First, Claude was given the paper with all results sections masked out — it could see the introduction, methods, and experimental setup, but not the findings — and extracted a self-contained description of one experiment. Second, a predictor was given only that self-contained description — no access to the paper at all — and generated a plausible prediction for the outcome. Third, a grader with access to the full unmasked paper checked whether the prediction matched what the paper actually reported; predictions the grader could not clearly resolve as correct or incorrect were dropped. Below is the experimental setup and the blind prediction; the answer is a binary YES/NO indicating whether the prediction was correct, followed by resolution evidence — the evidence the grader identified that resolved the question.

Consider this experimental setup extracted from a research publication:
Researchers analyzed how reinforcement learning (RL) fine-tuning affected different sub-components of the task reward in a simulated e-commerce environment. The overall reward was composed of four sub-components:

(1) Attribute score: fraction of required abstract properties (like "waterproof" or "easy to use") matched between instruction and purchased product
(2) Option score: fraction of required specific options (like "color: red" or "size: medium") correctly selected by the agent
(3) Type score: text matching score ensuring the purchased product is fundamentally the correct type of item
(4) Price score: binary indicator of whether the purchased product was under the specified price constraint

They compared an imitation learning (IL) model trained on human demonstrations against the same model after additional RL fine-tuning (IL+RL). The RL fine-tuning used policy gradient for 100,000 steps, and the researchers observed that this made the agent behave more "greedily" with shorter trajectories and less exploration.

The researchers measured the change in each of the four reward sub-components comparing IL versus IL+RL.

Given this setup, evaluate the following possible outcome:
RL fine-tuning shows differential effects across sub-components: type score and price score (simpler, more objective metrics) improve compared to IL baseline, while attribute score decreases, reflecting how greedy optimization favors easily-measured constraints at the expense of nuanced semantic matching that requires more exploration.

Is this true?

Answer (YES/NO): NO